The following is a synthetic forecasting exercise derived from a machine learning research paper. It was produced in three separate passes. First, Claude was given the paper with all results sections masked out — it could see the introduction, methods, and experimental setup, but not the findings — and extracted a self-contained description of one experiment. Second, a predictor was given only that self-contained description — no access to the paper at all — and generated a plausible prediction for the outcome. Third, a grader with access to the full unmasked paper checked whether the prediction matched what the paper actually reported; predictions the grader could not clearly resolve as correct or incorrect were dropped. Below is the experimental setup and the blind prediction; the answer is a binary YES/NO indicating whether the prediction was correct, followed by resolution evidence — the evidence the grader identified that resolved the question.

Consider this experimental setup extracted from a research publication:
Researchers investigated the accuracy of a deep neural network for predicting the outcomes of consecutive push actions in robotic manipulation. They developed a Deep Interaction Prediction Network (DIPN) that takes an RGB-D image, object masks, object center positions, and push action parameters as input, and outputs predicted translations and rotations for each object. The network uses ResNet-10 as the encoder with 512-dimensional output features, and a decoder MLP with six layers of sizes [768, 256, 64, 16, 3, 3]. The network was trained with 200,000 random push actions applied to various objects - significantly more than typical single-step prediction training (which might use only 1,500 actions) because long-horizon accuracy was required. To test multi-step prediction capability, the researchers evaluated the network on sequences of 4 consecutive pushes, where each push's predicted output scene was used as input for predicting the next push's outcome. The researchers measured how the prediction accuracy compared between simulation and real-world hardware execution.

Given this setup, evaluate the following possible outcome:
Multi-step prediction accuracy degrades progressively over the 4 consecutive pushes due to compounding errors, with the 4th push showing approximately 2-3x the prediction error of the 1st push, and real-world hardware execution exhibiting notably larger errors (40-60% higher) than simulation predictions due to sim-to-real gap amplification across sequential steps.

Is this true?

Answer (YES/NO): NO